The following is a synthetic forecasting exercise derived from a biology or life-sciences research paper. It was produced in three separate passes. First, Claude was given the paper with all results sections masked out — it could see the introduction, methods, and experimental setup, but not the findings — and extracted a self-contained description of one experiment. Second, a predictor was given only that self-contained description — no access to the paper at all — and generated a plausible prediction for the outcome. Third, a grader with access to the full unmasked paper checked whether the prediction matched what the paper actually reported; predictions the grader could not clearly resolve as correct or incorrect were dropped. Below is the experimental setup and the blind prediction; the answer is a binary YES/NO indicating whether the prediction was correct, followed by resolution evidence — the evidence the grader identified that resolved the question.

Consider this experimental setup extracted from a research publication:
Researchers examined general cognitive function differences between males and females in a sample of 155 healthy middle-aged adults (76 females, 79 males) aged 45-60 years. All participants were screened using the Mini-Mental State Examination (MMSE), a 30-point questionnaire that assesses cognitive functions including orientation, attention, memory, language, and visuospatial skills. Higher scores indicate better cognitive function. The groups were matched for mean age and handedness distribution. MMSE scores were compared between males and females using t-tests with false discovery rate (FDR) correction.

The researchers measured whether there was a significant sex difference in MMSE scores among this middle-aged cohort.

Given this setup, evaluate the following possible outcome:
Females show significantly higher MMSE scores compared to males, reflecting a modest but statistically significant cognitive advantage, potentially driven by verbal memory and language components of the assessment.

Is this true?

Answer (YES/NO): YES